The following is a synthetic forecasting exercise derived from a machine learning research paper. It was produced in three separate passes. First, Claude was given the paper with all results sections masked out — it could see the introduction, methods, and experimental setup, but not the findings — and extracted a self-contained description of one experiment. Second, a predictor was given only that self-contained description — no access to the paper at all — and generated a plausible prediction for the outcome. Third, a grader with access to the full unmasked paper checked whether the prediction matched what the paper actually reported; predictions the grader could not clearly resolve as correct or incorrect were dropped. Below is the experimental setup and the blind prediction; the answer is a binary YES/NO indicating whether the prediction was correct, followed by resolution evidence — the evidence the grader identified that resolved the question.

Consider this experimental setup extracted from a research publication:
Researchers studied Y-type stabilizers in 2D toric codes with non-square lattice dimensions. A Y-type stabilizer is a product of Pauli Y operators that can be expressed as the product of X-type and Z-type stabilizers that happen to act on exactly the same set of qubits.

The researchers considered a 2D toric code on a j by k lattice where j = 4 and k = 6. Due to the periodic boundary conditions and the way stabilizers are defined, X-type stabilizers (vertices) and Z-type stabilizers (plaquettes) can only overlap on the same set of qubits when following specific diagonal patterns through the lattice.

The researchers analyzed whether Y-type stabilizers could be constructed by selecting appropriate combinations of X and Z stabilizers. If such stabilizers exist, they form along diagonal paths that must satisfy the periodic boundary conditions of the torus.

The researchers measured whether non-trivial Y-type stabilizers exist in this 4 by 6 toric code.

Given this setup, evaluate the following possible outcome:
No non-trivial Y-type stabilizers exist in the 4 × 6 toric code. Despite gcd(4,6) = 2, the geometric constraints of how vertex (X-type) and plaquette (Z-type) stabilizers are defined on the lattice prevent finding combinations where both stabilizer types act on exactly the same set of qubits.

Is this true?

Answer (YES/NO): NO